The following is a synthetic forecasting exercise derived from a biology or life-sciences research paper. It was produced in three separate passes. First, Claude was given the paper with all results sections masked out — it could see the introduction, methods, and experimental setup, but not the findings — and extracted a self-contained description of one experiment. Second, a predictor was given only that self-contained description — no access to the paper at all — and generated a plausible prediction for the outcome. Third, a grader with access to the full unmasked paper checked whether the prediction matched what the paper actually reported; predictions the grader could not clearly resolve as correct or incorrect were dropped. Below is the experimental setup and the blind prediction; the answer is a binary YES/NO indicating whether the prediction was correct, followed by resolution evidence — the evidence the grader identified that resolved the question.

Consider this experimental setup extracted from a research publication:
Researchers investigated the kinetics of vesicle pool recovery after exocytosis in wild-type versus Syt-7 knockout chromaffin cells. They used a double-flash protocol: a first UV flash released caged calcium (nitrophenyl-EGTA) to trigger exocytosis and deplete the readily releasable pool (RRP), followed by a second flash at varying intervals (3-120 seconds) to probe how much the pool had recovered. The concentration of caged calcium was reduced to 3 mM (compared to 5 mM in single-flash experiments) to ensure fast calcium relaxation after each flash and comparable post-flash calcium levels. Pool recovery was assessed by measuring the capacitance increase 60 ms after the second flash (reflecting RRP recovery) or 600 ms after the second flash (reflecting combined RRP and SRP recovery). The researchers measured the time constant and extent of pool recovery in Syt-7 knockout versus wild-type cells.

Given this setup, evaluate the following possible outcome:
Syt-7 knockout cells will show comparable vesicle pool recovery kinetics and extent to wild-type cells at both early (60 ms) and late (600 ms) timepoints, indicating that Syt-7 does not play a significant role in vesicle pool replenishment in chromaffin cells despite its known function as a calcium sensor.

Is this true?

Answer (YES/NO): NO